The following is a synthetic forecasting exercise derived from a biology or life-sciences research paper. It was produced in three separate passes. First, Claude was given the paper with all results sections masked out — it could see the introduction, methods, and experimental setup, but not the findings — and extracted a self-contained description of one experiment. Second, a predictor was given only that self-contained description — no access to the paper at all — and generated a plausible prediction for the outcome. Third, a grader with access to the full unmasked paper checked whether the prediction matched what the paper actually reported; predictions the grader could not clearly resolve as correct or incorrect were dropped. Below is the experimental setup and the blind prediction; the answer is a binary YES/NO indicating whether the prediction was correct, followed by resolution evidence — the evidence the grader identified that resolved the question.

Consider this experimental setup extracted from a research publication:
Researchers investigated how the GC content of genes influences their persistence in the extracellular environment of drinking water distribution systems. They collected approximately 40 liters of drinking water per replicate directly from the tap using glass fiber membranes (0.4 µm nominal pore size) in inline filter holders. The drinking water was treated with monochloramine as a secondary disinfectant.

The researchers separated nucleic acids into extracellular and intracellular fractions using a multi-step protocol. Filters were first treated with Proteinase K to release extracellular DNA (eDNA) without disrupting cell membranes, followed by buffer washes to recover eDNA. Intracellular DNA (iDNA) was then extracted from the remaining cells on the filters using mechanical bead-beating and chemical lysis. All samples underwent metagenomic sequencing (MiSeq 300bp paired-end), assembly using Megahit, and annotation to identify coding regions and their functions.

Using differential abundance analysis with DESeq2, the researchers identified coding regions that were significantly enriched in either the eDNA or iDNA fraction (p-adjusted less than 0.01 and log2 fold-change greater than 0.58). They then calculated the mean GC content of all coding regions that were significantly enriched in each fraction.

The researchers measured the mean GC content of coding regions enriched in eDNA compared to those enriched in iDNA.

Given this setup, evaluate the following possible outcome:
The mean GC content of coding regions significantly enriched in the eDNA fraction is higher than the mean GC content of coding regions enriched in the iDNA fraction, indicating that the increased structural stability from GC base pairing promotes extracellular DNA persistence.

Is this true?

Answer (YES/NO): YES